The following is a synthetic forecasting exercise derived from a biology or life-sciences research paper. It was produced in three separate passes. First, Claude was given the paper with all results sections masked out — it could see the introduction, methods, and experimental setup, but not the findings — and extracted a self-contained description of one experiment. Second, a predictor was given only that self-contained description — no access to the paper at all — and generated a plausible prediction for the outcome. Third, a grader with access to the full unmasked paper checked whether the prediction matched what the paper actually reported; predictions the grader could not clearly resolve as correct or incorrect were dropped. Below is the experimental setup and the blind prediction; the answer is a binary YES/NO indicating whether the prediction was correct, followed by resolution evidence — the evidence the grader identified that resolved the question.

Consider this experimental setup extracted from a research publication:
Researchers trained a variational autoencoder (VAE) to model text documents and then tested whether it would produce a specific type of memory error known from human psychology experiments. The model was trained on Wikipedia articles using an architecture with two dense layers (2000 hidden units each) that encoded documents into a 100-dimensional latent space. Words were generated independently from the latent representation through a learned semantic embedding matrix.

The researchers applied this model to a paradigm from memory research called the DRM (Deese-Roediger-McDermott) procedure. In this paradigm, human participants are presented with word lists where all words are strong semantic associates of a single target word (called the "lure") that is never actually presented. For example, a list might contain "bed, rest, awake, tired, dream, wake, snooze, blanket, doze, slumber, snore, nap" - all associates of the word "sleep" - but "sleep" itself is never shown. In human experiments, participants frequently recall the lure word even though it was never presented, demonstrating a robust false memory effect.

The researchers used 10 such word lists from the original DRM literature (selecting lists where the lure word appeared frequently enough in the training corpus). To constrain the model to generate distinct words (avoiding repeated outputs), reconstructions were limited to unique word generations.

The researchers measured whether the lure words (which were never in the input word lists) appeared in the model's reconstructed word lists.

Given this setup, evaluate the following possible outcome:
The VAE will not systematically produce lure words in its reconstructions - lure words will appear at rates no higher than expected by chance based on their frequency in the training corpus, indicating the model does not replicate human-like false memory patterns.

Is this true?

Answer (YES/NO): NO